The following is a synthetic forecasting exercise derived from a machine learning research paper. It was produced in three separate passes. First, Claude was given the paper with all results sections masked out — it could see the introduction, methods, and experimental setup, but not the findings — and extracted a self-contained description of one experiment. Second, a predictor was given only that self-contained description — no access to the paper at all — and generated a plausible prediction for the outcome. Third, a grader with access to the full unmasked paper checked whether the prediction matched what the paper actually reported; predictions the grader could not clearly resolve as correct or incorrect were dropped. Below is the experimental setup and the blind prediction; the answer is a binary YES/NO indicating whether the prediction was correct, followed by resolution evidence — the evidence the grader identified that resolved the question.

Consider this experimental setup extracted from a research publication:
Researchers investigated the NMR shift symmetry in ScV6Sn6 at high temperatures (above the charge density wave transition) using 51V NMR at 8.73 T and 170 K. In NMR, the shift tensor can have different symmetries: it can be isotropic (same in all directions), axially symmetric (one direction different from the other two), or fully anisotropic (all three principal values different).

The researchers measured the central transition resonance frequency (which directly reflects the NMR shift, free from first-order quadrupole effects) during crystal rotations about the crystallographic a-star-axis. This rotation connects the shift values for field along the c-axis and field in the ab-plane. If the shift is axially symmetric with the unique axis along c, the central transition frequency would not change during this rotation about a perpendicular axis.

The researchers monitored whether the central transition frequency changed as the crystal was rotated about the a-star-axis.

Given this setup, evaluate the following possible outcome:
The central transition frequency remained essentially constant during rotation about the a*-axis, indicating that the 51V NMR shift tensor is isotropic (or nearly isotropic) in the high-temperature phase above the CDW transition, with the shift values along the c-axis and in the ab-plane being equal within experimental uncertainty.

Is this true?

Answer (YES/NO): NO